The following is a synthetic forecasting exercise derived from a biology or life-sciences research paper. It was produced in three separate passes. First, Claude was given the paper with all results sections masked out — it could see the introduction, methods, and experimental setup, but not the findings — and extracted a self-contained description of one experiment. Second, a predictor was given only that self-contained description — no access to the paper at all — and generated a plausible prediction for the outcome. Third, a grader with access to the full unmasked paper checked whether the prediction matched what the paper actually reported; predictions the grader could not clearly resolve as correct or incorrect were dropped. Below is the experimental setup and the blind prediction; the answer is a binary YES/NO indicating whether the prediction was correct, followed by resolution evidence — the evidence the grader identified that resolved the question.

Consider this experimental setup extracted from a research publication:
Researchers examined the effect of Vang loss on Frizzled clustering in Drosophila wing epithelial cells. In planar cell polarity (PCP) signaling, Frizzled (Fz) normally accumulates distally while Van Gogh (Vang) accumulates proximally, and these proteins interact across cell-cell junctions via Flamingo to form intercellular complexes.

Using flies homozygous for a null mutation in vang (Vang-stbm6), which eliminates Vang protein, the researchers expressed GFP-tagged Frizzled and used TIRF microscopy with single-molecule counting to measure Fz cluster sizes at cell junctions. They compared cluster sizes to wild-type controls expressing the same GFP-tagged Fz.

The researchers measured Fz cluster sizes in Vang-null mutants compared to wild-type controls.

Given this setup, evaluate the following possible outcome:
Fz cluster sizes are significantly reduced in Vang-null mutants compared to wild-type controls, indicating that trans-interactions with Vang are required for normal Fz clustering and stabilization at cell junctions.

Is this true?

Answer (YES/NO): NO